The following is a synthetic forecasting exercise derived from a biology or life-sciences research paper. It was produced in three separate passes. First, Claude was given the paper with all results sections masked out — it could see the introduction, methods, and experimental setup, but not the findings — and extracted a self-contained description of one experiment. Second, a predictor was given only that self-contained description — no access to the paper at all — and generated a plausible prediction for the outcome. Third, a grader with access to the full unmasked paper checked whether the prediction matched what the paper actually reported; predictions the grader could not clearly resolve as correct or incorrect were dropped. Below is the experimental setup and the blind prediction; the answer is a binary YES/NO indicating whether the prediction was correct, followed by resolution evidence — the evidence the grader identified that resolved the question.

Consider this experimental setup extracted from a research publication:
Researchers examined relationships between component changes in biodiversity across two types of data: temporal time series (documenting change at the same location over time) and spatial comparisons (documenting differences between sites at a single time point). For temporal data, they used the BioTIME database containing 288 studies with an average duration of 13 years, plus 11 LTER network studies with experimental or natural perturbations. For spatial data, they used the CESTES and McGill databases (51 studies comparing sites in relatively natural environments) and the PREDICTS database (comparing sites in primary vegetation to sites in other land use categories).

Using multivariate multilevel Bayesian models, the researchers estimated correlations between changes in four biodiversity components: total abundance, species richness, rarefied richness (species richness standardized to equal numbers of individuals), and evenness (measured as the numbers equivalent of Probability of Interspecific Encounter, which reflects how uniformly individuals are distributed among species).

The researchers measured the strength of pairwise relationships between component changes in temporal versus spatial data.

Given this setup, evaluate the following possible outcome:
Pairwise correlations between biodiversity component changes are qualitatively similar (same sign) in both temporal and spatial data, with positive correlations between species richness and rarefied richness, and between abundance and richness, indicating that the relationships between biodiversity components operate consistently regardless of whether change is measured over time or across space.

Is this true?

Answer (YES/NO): NO